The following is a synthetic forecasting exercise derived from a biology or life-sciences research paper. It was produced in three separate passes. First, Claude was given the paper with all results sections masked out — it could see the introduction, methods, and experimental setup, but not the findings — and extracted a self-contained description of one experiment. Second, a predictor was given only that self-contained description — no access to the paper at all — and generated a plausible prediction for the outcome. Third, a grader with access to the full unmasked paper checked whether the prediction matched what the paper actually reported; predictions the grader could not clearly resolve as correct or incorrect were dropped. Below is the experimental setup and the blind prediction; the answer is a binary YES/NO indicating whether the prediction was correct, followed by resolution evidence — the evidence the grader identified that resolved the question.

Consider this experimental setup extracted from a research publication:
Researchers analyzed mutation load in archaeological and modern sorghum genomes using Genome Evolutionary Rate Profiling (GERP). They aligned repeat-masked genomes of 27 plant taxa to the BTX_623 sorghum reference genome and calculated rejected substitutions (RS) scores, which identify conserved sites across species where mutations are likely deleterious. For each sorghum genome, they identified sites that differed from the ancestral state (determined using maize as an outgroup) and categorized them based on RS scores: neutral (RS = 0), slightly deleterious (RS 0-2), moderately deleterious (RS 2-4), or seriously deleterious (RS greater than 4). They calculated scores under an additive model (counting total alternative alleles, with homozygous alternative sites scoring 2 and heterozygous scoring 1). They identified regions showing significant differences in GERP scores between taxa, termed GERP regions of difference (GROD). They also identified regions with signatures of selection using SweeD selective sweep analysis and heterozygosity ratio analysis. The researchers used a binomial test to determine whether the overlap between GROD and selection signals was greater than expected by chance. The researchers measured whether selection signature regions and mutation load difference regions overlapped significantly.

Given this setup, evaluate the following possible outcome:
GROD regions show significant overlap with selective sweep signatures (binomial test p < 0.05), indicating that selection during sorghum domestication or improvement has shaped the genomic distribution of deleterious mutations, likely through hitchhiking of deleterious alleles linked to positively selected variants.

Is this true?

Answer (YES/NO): YES